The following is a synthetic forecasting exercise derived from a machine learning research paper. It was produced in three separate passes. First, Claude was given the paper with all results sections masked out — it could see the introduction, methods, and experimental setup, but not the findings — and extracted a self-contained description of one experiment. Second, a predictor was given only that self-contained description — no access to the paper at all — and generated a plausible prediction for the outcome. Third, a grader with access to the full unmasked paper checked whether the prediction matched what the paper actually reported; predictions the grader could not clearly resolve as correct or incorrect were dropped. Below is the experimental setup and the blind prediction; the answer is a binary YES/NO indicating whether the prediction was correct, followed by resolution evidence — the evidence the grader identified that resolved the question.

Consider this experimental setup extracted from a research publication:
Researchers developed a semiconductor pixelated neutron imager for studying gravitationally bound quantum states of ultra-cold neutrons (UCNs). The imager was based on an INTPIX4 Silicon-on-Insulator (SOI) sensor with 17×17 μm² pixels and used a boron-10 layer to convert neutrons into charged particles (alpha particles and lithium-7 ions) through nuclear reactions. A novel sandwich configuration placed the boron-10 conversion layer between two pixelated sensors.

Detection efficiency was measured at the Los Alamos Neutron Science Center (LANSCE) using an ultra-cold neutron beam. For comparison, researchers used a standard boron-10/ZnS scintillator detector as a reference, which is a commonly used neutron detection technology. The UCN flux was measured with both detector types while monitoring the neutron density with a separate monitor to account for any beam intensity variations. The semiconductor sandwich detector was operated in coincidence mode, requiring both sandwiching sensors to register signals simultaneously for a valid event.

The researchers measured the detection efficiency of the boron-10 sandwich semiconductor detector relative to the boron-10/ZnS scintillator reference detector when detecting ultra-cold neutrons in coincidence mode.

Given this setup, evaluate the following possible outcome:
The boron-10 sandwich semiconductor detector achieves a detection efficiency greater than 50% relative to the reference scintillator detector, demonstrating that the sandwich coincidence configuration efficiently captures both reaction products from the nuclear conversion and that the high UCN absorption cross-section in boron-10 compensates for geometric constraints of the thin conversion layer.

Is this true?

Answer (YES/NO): NO